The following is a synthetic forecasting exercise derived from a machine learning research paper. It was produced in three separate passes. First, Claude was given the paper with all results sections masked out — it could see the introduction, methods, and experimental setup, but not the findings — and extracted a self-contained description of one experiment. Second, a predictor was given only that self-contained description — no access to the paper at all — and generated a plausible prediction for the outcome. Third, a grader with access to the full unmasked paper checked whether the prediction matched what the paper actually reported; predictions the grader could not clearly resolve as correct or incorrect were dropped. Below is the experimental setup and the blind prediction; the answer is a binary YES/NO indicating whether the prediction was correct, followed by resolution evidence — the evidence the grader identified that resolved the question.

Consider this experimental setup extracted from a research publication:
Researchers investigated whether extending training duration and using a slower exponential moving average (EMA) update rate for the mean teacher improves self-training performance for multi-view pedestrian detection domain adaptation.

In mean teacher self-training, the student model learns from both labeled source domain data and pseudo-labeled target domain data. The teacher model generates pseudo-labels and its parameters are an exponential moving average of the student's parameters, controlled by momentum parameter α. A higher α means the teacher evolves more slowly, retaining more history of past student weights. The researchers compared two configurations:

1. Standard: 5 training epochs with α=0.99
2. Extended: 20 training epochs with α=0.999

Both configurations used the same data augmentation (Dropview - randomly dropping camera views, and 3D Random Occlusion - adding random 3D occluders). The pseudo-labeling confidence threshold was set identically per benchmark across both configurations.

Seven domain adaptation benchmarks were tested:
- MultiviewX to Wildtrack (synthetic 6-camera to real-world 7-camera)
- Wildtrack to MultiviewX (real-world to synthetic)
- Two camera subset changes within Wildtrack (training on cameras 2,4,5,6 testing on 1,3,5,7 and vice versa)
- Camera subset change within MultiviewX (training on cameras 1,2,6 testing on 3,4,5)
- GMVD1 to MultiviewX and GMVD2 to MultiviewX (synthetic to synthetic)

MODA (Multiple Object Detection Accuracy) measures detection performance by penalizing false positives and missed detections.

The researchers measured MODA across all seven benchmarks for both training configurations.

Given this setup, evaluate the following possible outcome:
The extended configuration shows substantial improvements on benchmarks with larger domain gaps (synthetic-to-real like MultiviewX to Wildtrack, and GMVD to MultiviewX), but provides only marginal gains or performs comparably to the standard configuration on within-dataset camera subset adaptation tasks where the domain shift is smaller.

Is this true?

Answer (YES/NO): NO